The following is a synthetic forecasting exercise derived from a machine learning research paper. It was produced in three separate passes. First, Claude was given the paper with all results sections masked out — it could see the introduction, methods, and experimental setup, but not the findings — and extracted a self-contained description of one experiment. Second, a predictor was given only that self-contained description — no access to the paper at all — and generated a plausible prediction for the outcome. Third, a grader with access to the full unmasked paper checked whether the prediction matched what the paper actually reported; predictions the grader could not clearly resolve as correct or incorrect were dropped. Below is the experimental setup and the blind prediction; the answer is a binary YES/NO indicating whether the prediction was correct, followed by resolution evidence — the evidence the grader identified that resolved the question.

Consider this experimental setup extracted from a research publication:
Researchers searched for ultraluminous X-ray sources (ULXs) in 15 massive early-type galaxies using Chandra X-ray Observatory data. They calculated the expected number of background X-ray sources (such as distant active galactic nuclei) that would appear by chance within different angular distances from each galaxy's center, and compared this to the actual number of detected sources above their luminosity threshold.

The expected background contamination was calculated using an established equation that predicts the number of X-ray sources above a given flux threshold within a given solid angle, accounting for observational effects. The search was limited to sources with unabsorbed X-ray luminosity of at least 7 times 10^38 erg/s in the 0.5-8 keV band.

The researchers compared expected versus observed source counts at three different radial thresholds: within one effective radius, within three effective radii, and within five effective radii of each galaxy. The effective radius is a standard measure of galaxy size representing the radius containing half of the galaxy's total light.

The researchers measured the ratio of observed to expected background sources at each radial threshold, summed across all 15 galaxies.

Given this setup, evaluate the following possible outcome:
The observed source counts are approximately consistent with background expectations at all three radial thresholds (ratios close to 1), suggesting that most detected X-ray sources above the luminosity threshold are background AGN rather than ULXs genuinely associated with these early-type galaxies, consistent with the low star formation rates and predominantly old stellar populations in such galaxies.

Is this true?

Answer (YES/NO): NO